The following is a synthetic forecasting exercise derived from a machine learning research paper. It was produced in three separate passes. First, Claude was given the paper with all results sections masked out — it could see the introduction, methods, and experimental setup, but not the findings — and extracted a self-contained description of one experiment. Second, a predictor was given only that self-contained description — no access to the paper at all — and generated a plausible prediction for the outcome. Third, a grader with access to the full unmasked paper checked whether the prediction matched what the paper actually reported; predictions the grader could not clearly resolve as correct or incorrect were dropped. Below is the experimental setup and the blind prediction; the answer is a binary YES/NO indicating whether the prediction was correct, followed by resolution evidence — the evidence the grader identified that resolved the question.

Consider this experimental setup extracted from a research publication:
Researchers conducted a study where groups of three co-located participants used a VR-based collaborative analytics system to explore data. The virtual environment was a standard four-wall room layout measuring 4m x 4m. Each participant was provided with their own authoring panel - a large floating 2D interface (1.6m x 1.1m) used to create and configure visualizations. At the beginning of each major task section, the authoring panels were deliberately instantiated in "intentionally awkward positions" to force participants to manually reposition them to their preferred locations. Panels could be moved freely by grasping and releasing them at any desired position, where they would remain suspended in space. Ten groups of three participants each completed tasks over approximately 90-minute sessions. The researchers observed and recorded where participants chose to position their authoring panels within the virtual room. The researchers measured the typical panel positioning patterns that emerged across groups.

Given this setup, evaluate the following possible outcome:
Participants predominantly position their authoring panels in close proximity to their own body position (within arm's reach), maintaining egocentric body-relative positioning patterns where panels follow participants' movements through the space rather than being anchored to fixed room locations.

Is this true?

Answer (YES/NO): NO